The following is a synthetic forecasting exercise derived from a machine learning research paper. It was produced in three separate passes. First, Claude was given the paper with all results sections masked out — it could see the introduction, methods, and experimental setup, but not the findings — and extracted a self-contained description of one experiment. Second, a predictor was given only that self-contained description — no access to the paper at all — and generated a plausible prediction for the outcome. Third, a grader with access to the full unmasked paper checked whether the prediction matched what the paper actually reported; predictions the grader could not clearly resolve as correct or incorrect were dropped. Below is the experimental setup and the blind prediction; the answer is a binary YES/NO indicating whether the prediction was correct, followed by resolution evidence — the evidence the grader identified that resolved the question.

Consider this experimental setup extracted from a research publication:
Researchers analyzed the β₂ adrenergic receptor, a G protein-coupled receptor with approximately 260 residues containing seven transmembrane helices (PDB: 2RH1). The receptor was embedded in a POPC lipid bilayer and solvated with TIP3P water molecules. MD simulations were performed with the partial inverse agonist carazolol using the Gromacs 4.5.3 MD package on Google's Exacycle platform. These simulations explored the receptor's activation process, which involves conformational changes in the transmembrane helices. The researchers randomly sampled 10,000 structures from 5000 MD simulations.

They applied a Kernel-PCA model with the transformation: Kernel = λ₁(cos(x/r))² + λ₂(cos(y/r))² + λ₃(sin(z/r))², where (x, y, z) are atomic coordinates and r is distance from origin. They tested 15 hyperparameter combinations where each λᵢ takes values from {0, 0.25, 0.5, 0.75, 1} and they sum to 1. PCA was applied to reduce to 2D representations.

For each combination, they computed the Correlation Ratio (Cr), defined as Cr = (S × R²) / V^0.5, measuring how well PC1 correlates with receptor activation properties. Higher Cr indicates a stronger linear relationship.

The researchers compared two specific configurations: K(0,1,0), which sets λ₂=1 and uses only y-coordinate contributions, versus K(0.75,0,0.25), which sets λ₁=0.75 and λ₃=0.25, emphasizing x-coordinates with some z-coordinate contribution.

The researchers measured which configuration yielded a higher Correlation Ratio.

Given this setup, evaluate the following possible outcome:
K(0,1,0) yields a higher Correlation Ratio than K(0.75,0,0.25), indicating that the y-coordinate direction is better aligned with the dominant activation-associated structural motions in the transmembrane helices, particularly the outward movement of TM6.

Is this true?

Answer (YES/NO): NO